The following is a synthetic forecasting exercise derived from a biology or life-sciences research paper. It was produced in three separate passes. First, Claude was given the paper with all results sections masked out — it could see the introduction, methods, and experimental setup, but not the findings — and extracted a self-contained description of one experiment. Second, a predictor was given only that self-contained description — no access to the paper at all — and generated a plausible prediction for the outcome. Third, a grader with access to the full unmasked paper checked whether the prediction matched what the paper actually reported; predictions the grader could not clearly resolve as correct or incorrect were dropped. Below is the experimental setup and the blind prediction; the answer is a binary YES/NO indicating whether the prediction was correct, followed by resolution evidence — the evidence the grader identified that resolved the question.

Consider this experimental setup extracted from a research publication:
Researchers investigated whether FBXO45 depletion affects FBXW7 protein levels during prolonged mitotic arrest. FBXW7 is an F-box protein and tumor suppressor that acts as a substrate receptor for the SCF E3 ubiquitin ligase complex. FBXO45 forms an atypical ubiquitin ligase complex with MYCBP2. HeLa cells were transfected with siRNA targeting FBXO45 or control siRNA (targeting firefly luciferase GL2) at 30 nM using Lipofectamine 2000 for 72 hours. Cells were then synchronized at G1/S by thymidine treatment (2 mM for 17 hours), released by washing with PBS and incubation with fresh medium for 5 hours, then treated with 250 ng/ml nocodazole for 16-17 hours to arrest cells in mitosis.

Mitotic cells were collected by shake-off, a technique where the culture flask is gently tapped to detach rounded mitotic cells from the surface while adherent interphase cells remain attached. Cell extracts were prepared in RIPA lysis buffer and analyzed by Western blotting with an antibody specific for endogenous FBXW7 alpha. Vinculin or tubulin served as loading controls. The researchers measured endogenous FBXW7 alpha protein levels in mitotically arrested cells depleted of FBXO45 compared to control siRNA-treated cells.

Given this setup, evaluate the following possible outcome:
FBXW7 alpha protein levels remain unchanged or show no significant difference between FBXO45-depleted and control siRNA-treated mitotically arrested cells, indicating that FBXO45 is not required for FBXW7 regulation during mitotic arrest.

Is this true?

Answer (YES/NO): NO